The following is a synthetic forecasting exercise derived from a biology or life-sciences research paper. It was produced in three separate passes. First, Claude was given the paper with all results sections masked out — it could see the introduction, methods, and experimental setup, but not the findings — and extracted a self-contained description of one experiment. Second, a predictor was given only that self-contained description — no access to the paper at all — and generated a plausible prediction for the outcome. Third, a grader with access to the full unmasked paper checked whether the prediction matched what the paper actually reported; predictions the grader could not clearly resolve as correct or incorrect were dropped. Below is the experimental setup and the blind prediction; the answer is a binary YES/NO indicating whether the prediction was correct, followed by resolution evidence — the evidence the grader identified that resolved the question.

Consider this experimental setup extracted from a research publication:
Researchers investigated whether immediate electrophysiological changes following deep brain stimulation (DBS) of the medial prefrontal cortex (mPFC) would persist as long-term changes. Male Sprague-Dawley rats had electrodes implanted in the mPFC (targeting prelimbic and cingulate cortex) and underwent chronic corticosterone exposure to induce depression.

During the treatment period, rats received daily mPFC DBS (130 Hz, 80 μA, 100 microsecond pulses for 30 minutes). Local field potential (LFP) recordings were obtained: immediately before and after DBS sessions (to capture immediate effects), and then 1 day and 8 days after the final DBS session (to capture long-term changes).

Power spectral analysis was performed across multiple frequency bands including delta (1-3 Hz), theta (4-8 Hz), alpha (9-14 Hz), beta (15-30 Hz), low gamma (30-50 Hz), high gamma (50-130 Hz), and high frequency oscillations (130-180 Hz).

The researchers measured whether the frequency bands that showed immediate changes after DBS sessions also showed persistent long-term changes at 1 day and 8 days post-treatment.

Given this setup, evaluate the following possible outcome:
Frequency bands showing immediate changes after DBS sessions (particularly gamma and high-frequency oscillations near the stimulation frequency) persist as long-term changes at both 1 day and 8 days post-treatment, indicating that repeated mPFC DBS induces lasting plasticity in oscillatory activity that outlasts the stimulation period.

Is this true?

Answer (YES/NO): NO